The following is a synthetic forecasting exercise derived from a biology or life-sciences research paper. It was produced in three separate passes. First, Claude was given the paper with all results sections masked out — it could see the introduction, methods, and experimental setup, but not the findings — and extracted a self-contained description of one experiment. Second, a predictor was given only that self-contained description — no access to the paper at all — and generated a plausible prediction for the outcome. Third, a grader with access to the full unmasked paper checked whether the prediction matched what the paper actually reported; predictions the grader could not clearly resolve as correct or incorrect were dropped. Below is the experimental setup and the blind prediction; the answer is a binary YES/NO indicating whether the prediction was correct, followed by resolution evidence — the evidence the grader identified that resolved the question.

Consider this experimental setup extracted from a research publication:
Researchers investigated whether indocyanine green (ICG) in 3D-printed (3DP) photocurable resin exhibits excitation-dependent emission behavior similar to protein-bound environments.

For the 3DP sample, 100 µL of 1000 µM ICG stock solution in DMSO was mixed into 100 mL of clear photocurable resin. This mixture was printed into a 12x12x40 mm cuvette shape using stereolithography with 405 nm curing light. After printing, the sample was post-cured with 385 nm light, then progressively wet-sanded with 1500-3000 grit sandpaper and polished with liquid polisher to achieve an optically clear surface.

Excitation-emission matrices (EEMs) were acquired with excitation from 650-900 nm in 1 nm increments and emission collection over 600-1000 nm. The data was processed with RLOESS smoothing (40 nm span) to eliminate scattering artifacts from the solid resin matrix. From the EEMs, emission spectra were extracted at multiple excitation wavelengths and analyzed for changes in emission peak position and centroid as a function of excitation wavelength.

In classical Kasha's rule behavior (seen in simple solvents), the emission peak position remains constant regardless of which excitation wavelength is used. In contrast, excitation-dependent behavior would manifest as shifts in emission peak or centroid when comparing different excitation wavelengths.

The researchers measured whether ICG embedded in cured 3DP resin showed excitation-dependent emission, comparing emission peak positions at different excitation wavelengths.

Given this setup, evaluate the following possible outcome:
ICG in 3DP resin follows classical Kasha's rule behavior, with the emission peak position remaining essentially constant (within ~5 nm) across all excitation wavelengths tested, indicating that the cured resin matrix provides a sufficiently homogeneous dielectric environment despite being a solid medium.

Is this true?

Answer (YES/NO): NO